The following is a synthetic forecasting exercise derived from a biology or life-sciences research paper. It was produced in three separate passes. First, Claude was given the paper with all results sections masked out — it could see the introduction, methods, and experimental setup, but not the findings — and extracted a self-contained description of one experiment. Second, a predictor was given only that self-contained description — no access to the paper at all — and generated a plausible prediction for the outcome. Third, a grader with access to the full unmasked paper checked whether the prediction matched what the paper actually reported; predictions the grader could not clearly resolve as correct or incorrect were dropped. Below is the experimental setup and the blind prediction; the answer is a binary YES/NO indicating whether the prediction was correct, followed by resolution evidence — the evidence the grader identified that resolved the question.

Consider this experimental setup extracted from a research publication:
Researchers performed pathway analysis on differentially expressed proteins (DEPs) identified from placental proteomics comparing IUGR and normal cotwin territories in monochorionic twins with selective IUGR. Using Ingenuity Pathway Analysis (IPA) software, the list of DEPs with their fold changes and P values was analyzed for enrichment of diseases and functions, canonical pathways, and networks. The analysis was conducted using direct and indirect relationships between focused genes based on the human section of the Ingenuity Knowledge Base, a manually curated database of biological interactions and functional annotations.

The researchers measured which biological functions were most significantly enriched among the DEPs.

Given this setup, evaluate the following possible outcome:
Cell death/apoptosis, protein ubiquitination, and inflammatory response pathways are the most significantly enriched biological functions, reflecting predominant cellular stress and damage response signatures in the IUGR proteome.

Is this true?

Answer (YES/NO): NO